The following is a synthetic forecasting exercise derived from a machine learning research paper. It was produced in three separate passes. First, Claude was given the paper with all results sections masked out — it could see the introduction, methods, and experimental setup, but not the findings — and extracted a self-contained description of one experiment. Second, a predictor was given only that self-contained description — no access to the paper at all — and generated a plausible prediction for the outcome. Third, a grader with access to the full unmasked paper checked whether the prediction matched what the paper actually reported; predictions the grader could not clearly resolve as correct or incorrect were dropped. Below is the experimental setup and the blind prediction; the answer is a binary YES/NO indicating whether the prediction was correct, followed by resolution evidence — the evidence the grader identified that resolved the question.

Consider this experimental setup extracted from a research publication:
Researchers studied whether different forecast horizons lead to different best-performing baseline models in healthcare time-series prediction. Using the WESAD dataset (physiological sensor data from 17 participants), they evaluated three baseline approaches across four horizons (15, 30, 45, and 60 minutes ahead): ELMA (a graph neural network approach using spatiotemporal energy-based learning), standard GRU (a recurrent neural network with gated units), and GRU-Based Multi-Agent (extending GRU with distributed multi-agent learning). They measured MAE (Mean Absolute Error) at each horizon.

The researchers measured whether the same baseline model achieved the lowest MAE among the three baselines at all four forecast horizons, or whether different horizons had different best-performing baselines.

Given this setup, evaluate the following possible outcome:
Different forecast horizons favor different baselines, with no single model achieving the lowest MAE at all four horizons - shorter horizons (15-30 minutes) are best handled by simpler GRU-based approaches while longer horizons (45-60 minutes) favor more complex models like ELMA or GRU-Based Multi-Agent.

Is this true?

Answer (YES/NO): NO